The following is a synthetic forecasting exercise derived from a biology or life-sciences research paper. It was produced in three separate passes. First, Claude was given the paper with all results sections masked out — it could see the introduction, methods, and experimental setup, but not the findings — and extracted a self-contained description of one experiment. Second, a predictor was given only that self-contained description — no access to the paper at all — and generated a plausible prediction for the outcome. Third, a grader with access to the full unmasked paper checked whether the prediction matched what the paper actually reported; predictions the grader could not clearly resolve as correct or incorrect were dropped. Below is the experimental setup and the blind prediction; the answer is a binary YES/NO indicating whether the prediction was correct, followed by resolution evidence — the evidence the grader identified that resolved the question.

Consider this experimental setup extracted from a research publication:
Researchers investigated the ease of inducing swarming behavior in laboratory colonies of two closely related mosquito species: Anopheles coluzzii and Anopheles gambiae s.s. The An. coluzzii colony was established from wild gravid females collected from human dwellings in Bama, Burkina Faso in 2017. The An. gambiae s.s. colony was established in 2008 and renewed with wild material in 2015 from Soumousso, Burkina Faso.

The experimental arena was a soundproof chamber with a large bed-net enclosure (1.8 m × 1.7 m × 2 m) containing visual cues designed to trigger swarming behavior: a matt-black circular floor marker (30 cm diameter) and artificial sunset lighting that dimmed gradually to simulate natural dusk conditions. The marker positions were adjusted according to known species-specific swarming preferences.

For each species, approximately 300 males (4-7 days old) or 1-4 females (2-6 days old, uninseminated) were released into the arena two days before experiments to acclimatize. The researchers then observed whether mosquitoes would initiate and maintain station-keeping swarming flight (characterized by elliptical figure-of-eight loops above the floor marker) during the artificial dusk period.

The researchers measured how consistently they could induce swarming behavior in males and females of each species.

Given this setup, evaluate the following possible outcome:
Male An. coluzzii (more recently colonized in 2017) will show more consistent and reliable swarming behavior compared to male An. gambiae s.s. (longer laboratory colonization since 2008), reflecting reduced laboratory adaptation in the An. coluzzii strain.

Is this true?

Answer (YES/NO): YES